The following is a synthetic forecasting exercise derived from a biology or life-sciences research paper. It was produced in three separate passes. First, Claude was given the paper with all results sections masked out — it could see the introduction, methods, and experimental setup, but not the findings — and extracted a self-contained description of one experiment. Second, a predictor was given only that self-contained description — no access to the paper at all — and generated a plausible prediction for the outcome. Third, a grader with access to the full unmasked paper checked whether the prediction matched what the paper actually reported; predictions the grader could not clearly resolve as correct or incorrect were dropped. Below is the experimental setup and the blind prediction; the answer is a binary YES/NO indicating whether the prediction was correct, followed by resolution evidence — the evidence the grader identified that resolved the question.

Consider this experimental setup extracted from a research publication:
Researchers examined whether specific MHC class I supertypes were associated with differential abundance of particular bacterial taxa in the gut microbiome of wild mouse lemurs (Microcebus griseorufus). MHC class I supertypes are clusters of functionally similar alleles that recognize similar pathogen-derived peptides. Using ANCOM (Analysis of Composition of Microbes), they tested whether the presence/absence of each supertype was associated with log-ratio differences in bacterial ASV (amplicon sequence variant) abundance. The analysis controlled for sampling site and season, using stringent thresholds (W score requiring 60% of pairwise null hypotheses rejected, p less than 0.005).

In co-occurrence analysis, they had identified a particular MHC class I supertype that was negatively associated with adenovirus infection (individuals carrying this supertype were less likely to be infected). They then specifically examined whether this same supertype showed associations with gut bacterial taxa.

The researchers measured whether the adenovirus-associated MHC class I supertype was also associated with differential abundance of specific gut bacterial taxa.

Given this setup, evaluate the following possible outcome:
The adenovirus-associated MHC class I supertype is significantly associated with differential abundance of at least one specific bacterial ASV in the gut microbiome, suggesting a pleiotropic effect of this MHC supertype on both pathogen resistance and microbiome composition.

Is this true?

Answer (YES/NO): YES